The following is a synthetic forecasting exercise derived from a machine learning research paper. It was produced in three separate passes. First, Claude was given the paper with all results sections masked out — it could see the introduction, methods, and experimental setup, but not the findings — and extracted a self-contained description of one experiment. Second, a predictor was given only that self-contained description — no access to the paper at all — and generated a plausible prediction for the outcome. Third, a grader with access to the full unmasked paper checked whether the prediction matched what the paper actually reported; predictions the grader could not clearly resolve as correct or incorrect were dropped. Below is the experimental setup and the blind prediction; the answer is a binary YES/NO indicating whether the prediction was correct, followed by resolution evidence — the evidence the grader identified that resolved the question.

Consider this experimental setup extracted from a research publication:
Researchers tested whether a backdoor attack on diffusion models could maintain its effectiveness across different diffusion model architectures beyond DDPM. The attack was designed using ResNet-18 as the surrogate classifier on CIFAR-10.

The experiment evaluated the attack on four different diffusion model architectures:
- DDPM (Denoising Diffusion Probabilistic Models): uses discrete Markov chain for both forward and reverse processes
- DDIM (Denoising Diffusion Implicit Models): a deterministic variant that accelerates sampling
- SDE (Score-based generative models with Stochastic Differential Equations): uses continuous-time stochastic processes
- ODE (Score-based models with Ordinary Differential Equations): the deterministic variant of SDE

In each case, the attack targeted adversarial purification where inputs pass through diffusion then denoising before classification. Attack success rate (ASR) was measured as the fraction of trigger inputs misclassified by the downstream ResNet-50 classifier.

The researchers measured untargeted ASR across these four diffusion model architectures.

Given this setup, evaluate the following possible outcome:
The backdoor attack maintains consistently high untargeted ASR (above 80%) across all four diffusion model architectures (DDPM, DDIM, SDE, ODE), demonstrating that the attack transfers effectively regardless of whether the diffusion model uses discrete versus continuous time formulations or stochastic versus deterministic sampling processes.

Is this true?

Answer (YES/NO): YES